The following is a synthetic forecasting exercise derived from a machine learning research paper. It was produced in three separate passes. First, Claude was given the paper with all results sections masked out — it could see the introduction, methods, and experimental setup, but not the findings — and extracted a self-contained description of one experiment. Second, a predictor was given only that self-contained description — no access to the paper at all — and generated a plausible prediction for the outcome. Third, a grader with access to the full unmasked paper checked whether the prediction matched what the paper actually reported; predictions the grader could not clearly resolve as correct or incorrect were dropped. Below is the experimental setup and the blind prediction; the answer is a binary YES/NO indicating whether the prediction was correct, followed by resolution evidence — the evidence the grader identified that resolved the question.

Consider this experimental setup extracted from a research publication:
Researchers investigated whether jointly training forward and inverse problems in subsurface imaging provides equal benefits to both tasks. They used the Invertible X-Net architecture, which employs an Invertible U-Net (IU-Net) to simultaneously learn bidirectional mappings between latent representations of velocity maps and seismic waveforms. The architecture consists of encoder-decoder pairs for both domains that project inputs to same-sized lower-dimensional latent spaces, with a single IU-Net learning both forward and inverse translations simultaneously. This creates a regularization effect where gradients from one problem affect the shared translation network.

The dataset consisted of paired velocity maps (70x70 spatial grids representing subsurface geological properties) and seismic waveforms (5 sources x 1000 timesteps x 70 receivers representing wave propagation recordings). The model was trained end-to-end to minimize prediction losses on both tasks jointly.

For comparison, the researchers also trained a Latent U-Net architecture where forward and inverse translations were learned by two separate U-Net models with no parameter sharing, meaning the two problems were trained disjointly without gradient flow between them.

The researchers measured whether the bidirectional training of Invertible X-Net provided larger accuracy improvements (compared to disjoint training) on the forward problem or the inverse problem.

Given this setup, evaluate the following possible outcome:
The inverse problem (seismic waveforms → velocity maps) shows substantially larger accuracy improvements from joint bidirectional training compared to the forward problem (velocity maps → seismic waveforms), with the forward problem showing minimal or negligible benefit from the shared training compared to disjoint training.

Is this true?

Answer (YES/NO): NO